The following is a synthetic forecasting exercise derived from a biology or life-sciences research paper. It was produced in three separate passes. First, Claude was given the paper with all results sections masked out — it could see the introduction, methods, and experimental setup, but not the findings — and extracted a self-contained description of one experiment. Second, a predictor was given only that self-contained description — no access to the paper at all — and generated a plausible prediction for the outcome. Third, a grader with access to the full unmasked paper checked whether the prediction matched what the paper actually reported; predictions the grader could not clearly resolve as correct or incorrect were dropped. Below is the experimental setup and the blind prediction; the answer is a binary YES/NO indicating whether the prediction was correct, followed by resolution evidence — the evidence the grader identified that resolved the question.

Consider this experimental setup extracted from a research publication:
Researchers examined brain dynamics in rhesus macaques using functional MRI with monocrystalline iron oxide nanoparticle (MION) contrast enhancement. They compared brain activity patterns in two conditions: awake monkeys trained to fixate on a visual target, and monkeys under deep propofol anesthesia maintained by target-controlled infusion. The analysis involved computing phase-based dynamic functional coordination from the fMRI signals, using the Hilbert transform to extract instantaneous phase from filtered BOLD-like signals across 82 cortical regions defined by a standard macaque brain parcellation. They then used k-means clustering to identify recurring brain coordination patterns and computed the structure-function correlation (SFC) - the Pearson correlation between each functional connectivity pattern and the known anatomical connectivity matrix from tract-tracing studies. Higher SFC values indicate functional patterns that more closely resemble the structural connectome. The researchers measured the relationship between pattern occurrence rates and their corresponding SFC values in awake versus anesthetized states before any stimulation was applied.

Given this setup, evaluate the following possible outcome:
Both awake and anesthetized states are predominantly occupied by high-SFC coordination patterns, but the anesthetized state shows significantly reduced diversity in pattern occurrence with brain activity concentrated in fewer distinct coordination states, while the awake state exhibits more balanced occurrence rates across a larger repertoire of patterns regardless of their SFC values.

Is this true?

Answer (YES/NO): NO